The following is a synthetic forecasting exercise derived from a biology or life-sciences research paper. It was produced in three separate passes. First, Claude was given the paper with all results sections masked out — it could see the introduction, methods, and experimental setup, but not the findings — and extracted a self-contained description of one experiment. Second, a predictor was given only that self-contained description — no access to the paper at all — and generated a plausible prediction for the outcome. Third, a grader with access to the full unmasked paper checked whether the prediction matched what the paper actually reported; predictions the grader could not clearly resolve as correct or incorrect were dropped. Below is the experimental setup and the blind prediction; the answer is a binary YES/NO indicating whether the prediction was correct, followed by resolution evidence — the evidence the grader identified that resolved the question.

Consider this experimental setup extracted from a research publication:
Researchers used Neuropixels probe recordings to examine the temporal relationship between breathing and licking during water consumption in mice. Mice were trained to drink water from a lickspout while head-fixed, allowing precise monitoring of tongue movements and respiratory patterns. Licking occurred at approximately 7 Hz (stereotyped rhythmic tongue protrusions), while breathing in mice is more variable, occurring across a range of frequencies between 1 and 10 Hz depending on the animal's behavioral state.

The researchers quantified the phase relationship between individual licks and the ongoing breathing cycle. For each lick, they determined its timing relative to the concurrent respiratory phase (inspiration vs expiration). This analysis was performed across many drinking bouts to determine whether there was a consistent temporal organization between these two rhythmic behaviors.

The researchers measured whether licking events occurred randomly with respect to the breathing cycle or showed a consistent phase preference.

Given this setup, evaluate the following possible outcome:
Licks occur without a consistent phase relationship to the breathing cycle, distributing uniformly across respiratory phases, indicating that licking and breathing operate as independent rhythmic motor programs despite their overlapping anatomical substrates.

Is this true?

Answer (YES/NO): NO